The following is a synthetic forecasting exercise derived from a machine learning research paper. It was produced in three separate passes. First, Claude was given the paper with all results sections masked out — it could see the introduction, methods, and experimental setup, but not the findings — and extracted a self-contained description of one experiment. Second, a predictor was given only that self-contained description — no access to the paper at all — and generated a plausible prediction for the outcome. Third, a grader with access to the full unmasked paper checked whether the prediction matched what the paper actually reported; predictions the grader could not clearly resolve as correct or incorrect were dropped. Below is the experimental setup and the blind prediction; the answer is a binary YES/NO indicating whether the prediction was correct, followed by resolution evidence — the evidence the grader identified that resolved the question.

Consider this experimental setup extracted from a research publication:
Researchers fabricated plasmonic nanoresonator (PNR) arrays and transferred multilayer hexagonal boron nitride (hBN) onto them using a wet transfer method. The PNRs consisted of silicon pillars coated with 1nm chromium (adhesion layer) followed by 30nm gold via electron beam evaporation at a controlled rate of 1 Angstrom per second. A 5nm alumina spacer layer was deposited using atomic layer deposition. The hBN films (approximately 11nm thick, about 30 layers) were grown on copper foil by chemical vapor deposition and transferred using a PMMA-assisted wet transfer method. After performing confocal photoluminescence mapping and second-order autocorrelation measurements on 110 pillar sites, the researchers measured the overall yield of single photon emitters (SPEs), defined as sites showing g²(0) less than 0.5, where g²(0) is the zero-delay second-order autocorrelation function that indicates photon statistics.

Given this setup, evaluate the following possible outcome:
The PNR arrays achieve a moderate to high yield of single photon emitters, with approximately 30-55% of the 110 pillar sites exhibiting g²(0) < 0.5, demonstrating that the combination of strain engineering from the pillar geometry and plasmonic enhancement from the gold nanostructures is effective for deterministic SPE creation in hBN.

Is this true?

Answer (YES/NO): NO